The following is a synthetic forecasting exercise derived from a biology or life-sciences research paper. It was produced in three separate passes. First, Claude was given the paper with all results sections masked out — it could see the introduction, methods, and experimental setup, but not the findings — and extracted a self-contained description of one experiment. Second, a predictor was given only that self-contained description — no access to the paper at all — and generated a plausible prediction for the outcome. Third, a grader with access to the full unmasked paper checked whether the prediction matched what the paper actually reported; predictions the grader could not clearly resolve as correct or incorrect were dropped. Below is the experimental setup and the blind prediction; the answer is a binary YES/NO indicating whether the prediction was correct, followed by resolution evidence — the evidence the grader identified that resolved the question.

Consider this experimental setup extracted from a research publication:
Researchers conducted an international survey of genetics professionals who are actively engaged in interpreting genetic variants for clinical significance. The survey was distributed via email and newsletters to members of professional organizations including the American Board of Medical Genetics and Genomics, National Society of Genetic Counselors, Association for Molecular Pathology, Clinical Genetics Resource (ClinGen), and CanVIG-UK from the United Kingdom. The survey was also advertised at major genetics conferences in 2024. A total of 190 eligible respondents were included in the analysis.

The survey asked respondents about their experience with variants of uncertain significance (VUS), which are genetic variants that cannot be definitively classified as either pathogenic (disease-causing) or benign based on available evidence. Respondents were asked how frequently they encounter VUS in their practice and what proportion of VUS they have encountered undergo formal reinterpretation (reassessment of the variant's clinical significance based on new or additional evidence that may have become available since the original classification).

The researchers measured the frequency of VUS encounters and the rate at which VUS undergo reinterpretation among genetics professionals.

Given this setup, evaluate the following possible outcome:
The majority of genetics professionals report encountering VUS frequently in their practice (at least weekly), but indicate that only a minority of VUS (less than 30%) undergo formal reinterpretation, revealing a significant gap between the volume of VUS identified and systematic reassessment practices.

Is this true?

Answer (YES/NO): NO